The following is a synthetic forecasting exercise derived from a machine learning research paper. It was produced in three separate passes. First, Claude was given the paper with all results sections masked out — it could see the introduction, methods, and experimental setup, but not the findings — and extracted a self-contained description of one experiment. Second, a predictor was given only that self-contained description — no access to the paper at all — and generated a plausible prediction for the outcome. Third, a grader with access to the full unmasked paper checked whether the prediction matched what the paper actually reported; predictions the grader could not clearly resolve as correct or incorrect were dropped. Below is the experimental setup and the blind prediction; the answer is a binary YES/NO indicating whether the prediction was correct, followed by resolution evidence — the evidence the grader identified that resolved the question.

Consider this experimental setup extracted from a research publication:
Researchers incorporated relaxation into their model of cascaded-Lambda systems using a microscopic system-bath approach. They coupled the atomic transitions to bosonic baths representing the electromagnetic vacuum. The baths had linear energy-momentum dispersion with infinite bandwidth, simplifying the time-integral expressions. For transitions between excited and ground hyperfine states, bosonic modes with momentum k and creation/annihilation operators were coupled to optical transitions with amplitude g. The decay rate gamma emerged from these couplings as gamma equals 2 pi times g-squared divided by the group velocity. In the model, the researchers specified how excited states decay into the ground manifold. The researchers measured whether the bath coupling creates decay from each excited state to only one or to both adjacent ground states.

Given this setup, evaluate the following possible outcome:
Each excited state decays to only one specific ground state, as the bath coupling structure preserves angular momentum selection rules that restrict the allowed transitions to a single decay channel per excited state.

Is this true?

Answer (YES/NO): NO